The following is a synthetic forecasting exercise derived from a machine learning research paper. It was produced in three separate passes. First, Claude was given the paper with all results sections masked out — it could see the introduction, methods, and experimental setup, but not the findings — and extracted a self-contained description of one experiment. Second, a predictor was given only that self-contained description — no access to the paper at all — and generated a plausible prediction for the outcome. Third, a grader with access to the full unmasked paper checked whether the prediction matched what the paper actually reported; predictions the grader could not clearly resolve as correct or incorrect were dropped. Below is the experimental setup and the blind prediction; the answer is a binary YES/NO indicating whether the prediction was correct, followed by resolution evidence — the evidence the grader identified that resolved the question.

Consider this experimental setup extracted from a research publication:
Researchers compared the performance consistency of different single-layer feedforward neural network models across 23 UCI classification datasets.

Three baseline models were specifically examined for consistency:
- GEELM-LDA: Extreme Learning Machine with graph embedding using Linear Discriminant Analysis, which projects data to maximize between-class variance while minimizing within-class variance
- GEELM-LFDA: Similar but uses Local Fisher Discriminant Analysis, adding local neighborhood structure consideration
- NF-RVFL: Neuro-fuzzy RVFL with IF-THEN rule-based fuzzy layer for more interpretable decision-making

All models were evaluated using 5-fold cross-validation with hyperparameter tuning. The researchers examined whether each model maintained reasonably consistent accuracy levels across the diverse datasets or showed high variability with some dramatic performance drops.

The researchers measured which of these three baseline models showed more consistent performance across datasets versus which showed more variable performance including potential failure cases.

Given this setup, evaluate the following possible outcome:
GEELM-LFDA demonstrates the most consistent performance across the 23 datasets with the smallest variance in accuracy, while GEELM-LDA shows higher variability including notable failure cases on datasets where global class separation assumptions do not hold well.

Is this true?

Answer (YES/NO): NO